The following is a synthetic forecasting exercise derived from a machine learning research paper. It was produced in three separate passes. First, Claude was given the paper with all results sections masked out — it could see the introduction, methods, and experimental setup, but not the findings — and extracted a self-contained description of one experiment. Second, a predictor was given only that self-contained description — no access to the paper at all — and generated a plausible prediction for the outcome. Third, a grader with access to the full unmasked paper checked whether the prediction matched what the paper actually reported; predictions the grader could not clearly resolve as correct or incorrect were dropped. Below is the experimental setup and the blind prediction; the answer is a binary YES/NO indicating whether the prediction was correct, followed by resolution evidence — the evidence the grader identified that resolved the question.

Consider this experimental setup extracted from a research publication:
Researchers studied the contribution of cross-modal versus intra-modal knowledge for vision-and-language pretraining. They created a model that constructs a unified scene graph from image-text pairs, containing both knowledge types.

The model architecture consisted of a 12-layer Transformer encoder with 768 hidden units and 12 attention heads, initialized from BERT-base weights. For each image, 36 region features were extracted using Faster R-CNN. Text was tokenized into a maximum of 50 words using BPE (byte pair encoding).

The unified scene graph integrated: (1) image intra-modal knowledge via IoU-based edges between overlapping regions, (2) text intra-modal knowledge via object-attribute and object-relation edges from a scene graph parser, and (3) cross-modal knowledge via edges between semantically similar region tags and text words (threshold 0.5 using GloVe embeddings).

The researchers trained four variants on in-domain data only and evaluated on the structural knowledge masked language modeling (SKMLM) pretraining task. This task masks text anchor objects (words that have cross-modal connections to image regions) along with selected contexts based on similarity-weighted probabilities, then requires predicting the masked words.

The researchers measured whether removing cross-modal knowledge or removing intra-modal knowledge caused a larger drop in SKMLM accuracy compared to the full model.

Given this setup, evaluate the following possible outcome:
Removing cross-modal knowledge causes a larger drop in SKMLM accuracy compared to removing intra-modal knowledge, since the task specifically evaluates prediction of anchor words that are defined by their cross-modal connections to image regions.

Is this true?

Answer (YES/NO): YES